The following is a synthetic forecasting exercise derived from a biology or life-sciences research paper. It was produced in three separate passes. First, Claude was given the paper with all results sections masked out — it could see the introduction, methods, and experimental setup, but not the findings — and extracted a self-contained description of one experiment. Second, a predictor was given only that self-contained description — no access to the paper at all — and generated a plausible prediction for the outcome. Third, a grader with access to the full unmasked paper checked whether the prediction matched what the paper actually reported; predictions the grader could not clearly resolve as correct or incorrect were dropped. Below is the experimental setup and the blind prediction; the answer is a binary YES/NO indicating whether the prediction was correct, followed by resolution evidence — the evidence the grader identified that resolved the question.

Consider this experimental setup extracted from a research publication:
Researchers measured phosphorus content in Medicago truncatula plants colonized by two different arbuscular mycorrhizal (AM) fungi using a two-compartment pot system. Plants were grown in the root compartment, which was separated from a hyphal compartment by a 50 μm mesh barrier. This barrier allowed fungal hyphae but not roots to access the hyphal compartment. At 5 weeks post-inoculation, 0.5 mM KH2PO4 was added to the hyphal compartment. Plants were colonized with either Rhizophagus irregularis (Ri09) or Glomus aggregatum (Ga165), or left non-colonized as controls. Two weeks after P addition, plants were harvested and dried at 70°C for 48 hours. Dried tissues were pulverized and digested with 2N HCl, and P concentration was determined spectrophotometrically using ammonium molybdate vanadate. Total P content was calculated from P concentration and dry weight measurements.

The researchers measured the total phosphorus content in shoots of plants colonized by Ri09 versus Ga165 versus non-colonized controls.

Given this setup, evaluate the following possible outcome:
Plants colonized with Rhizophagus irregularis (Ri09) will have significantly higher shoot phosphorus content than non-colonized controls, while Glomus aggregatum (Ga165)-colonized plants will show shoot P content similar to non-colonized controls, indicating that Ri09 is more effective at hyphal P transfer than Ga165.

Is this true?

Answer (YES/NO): NO